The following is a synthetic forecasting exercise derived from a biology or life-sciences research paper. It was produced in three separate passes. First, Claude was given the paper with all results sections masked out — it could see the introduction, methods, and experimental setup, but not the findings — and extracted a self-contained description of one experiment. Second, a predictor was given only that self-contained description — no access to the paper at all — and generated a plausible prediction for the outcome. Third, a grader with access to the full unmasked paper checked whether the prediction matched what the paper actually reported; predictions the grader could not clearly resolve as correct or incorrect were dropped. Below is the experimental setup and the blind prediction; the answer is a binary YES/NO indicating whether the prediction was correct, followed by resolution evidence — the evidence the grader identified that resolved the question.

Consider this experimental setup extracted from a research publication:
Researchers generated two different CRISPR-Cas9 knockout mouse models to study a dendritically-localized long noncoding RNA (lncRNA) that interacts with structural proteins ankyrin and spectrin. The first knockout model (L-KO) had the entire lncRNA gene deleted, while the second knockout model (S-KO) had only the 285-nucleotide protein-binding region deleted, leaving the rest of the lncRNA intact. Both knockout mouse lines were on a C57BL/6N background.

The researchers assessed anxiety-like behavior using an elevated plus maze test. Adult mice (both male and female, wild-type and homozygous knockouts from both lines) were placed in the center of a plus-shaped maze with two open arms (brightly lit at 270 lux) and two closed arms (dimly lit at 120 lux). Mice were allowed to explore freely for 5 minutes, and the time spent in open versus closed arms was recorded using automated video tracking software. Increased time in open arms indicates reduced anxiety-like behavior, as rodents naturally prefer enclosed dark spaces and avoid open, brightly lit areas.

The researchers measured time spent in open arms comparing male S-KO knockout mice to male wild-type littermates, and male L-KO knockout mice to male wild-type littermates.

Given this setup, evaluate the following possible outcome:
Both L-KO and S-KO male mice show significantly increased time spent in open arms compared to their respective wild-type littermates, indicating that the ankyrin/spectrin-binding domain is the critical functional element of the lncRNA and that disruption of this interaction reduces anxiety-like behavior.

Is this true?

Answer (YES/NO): NO